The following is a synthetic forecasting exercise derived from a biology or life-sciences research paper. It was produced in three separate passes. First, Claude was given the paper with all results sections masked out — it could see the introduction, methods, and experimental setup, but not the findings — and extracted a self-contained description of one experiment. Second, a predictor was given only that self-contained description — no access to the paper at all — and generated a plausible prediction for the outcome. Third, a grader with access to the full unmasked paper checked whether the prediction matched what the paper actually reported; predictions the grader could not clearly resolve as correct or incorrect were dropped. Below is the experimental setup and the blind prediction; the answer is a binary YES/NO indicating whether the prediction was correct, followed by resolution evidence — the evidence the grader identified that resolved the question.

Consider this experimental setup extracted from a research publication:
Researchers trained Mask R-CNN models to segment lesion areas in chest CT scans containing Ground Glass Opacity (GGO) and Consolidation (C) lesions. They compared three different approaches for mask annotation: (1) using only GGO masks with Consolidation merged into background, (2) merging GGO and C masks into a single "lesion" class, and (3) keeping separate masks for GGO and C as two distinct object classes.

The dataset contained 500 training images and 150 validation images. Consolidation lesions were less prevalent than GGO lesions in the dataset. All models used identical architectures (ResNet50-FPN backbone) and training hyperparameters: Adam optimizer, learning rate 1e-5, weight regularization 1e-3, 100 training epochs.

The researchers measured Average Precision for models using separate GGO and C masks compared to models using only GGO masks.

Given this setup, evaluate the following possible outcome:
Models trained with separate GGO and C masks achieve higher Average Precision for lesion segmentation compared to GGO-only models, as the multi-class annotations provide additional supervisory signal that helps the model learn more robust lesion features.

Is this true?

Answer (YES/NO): YES